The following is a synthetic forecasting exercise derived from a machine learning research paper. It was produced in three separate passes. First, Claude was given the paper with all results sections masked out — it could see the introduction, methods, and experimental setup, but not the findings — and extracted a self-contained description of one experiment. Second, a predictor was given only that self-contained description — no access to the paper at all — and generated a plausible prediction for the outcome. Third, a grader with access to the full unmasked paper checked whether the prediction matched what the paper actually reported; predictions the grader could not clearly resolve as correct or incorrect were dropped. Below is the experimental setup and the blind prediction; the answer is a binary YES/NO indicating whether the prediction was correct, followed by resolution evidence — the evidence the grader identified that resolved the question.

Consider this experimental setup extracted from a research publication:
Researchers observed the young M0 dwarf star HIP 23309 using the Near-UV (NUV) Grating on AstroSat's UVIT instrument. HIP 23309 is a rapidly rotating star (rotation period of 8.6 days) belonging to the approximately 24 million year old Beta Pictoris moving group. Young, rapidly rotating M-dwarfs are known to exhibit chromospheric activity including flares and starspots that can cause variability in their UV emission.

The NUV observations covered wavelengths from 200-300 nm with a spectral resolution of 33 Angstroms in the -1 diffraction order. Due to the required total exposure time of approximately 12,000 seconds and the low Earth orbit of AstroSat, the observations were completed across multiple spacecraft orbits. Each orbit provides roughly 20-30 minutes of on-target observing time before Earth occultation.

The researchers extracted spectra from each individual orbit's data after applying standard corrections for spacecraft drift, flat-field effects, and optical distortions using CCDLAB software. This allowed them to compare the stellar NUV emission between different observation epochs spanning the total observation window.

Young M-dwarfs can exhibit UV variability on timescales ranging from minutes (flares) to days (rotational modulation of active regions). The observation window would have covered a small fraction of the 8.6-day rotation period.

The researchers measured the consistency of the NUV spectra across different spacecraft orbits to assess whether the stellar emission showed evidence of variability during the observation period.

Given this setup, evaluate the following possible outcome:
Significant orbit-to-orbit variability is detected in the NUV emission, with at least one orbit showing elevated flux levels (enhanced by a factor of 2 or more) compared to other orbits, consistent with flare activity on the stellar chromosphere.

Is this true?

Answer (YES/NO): NO